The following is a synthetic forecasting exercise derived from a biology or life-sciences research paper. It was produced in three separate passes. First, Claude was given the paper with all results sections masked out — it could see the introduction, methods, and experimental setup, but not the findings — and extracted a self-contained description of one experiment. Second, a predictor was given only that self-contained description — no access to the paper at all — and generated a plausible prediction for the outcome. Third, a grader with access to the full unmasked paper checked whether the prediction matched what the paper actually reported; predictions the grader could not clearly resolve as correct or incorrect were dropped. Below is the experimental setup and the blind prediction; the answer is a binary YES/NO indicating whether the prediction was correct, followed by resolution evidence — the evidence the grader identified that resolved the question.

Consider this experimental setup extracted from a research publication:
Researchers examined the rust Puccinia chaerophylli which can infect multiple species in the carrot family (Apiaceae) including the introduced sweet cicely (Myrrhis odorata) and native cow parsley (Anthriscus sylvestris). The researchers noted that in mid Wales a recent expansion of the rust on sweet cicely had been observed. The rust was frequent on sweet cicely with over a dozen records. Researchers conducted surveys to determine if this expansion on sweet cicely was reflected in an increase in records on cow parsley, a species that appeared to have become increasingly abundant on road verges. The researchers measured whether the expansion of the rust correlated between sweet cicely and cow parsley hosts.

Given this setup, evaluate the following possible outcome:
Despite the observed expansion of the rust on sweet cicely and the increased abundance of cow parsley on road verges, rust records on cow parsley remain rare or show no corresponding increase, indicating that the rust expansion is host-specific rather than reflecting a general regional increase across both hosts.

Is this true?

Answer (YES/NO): YES